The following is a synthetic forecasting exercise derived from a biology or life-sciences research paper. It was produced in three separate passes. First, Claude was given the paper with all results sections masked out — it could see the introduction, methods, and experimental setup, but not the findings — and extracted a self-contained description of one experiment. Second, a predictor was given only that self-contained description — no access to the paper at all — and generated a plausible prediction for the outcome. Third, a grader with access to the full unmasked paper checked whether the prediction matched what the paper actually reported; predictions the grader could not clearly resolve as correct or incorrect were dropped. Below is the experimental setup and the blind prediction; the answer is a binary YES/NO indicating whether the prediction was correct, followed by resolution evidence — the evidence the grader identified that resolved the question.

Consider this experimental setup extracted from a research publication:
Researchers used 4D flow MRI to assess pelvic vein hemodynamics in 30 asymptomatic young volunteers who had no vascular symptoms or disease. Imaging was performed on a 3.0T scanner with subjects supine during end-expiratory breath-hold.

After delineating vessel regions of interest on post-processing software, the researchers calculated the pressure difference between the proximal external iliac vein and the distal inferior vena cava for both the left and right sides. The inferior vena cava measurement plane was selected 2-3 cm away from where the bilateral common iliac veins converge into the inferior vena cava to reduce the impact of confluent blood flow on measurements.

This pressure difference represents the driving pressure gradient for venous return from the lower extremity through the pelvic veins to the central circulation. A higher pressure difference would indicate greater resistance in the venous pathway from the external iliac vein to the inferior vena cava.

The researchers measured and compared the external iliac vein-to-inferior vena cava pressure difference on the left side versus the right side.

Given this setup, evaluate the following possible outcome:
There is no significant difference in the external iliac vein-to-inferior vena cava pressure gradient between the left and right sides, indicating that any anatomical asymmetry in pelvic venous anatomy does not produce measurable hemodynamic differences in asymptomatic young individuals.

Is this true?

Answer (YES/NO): NO